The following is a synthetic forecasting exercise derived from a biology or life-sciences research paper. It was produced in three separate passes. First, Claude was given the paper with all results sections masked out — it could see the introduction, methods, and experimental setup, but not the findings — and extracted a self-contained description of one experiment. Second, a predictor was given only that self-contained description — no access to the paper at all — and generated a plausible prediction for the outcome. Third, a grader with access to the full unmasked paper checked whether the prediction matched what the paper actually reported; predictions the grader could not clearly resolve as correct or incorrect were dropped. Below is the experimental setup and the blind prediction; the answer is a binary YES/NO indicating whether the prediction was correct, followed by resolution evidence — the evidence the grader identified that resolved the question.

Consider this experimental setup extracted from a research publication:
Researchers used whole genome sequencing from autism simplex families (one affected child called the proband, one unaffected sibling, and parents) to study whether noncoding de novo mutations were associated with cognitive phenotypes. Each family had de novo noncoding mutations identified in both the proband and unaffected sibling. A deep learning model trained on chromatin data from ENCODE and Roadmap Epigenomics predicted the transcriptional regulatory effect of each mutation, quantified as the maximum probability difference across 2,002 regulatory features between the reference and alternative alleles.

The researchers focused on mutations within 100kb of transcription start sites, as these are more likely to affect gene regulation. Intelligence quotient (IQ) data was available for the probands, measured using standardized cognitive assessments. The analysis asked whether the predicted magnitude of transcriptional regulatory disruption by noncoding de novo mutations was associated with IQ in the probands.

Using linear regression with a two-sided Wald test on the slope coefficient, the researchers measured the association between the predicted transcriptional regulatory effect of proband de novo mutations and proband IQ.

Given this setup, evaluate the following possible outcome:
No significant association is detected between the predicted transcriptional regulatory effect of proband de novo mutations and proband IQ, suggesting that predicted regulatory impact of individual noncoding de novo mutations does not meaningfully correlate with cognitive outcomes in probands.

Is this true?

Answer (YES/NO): NO